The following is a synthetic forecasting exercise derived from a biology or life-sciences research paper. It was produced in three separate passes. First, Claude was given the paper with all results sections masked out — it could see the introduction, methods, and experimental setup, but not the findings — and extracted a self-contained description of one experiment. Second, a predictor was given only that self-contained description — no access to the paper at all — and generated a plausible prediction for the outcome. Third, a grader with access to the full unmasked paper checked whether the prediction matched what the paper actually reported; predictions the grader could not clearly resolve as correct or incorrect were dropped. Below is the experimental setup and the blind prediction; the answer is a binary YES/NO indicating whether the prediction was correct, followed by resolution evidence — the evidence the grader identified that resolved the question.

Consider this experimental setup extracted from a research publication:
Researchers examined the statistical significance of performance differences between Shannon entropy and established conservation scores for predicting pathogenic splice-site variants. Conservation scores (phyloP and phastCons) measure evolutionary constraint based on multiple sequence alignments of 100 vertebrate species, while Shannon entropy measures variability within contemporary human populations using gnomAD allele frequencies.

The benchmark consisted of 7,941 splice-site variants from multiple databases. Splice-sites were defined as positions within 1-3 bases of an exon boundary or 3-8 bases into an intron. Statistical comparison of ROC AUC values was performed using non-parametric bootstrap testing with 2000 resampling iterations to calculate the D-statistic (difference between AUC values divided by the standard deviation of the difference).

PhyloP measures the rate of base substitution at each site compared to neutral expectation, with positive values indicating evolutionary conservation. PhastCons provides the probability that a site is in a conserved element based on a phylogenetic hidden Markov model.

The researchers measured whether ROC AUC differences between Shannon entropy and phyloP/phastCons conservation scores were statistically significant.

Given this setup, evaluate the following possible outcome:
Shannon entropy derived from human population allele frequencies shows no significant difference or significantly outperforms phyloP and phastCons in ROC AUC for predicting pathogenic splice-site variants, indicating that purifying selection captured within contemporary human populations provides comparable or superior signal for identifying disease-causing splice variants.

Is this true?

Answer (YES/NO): YES